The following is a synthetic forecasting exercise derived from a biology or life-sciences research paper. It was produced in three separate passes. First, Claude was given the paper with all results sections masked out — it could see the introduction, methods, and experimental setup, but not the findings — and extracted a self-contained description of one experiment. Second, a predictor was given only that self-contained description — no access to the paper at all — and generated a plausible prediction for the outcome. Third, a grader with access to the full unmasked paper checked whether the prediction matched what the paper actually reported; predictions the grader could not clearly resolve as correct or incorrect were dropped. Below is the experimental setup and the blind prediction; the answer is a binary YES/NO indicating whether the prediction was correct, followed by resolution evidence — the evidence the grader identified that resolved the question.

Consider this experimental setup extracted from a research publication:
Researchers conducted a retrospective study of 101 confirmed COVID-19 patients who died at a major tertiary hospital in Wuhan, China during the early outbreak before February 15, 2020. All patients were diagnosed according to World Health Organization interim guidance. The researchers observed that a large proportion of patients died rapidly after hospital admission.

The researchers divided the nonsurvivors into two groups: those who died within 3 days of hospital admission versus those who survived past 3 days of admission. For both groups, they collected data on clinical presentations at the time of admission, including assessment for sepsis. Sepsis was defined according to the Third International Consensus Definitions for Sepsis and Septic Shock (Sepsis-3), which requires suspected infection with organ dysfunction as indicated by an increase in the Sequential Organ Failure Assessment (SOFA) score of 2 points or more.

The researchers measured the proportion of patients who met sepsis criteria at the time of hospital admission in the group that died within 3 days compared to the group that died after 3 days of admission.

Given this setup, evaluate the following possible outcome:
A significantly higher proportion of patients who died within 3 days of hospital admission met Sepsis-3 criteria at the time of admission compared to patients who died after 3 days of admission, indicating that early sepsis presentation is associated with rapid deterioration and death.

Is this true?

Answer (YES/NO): YES